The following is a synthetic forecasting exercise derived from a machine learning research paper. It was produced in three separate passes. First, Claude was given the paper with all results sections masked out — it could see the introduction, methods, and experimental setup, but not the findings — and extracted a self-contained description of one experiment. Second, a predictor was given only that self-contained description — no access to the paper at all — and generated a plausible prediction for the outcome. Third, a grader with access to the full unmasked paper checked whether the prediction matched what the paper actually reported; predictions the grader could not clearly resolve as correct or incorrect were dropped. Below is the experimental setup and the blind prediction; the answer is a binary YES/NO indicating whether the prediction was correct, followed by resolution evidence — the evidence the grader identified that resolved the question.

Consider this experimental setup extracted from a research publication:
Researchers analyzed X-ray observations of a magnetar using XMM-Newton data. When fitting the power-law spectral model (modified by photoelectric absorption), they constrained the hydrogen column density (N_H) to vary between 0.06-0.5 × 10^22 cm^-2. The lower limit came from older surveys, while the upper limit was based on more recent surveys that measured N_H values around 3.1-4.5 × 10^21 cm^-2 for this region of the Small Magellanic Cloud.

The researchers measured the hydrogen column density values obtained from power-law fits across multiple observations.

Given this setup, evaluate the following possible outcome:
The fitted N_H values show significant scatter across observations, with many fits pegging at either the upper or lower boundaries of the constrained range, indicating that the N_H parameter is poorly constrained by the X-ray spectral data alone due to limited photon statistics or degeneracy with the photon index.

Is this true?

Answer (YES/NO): NO